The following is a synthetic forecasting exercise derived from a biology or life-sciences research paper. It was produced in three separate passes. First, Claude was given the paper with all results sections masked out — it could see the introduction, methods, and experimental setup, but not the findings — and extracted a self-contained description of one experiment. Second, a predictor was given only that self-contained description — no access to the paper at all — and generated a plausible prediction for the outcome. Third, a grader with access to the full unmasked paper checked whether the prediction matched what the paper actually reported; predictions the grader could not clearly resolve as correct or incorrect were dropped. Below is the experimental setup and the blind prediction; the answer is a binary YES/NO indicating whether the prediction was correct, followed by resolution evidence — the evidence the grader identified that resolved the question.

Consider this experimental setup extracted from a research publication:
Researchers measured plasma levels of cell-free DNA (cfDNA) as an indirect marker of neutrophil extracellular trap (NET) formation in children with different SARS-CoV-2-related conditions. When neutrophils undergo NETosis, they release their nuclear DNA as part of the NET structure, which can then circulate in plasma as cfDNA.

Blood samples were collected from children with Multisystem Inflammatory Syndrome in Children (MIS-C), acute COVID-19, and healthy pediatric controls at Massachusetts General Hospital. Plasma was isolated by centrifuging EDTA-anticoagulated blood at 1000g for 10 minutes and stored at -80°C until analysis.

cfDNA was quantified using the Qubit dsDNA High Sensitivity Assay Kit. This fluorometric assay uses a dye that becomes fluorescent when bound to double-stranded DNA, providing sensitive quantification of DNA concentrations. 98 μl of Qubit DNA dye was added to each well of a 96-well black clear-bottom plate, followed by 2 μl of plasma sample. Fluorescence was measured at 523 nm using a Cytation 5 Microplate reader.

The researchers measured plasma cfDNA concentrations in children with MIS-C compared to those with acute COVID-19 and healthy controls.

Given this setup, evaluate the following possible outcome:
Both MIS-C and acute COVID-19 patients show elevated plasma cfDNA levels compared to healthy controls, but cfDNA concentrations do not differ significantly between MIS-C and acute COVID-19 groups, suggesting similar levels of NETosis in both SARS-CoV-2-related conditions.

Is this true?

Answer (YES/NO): NO